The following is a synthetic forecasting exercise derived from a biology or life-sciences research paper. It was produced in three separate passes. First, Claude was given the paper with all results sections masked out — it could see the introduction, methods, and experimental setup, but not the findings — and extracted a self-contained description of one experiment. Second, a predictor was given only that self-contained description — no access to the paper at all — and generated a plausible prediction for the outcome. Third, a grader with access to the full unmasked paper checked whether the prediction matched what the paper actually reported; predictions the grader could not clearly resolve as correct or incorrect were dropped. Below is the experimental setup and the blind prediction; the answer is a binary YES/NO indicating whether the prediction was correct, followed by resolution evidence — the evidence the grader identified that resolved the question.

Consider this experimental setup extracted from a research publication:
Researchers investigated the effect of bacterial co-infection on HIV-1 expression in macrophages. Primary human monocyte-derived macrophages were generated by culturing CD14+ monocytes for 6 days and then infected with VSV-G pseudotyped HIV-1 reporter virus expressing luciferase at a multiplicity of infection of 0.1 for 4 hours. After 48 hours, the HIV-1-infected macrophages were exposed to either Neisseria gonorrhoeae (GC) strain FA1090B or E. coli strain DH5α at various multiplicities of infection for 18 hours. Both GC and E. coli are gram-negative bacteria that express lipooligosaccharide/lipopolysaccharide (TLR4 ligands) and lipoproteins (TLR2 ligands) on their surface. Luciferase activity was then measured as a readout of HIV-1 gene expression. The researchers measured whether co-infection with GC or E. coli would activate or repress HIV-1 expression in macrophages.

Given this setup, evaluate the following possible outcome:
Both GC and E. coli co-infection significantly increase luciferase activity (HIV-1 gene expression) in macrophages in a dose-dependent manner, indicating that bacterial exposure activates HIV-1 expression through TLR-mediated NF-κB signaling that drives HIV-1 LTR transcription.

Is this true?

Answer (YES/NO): NO